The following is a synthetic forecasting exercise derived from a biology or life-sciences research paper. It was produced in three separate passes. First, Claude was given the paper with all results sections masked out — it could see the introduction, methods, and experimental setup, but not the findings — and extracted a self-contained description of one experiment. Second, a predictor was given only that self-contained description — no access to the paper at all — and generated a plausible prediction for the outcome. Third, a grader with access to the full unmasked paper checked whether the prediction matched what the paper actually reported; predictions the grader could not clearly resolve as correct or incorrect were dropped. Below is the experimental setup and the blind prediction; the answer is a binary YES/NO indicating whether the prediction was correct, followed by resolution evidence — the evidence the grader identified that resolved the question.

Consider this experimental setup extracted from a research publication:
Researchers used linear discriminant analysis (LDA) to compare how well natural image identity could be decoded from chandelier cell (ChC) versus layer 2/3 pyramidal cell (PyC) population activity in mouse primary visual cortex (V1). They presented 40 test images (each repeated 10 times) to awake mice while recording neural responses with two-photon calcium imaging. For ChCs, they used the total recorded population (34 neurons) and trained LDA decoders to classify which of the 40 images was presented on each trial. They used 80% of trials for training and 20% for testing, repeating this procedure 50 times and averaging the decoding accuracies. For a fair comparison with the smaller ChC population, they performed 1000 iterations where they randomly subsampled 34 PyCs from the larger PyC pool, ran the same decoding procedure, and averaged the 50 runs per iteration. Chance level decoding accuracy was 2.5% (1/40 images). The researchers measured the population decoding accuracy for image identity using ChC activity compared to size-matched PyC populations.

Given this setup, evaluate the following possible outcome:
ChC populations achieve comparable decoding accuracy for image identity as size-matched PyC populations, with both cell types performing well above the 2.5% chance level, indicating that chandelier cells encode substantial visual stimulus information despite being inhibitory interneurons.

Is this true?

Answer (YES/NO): NO